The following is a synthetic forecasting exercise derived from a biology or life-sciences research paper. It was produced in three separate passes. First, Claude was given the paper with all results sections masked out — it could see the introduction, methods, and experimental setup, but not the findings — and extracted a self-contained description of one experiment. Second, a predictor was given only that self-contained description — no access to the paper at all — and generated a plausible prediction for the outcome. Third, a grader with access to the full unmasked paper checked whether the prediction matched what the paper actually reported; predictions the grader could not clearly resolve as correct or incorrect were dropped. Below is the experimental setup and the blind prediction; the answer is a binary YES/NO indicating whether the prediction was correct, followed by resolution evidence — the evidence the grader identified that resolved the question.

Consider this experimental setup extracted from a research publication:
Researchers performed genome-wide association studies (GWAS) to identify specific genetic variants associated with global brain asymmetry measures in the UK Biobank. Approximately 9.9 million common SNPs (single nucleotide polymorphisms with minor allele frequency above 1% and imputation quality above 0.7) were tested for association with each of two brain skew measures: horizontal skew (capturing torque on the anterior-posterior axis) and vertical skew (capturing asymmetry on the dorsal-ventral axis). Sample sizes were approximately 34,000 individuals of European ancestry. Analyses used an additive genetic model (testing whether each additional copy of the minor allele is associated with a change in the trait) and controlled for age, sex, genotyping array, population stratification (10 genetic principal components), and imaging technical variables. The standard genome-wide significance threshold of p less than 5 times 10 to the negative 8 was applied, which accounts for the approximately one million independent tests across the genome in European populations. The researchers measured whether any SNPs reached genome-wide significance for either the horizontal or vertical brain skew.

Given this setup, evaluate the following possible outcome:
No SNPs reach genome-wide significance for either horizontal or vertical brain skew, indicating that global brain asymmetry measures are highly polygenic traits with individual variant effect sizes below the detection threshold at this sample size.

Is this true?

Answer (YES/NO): YES